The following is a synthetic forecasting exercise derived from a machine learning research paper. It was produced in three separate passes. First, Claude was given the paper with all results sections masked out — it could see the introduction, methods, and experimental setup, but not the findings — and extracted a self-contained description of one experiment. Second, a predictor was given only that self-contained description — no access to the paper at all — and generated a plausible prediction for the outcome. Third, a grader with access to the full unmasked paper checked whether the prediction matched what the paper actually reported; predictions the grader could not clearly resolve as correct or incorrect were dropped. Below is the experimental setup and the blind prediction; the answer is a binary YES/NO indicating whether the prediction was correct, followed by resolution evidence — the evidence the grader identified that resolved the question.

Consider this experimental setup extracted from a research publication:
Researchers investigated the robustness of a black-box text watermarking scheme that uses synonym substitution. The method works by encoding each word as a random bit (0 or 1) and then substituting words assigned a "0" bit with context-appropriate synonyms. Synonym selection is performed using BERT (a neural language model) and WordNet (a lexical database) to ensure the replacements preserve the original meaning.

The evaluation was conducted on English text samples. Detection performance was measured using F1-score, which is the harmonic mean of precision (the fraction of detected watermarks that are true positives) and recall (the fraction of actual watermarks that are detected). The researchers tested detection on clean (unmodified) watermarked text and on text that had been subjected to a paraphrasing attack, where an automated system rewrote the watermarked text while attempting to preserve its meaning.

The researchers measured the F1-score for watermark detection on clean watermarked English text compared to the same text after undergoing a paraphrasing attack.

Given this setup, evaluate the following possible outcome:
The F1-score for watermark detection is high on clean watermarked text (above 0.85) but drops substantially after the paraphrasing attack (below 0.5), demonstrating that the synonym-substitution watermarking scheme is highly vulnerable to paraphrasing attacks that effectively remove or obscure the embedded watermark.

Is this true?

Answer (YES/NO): NO